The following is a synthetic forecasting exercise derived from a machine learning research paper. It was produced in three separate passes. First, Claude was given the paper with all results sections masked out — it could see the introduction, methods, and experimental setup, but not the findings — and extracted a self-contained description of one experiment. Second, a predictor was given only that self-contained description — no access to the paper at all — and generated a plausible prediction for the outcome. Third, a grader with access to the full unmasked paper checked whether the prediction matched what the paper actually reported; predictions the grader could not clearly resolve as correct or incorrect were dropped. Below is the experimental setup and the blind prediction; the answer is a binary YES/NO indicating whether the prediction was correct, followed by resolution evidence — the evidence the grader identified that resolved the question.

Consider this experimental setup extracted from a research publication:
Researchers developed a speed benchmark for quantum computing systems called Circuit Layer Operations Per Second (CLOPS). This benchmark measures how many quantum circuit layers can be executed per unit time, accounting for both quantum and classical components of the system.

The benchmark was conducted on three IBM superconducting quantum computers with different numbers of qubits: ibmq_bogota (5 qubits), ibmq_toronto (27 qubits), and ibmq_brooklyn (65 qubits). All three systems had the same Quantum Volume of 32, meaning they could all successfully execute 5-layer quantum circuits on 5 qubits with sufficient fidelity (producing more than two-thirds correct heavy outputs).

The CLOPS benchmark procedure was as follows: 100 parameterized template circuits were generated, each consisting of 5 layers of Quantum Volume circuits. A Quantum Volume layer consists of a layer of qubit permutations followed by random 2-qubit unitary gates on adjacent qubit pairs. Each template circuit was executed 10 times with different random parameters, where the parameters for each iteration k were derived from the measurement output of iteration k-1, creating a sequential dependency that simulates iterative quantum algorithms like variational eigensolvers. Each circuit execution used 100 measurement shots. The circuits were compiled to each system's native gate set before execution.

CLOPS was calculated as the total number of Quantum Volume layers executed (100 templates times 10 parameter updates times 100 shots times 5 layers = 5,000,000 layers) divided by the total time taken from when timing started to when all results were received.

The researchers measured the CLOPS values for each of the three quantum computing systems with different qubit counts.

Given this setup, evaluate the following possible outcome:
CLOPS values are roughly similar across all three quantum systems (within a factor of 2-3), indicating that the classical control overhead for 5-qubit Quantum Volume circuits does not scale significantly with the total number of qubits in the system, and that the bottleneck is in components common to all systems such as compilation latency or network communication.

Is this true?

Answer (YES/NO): NO